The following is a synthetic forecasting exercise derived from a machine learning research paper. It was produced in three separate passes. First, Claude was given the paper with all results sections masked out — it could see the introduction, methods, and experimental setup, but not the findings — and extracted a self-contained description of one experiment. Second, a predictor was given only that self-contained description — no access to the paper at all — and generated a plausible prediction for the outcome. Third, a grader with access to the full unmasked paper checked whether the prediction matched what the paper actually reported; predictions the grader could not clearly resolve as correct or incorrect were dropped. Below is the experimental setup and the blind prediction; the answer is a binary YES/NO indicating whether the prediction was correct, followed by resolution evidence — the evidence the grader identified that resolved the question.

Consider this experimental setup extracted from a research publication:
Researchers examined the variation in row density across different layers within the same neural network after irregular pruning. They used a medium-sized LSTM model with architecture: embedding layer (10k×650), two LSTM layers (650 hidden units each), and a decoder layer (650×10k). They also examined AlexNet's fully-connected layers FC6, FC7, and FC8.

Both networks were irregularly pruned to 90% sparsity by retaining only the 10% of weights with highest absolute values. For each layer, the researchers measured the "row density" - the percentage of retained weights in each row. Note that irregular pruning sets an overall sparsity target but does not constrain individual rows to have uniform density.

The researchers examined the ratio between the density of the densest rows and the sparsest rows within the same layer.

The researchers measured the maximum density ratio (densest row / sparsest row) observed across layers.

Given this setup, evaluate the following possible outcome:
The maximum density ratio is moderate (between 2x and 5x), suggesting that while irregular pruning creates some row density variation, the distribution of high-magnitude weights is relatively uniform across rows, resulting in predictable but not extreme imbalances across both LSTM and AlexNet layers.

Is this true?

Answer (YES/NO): NO